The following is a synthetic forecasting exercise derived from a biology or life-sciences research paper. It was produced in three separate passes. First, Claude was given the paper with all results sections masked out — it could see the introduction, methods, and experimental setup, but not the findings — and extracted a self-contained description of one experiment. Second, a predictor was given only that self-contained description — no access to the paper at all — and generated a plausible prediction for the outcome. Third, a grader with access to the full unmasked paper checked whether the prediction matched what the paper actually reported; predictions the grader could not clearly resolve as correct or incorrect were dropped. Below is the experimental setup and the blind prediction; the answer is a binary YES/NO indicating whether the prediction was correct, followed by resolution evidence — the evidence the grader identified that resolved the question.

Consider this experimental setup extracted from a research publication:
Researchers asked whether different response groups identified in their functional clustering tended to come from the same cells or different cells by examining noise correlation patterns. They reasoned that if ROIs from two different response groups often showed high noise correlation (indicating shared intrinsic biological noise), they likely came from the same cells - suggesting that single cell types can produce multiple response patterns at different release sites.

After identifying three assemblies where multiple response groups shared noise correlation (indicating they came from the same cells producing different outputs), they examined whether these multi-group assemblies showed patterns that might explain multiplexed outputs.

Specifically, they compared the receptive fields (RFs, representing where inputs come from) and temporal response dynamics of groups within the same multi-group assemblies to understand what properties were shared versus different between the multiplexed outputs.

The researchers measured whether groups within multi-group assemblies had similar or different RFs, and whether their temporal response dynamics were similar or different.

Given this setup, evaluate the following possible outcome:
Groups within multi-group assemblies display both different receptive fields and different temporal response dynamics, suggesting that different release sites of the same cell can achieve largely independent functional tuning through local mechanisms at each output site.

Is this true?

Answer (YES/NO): NO